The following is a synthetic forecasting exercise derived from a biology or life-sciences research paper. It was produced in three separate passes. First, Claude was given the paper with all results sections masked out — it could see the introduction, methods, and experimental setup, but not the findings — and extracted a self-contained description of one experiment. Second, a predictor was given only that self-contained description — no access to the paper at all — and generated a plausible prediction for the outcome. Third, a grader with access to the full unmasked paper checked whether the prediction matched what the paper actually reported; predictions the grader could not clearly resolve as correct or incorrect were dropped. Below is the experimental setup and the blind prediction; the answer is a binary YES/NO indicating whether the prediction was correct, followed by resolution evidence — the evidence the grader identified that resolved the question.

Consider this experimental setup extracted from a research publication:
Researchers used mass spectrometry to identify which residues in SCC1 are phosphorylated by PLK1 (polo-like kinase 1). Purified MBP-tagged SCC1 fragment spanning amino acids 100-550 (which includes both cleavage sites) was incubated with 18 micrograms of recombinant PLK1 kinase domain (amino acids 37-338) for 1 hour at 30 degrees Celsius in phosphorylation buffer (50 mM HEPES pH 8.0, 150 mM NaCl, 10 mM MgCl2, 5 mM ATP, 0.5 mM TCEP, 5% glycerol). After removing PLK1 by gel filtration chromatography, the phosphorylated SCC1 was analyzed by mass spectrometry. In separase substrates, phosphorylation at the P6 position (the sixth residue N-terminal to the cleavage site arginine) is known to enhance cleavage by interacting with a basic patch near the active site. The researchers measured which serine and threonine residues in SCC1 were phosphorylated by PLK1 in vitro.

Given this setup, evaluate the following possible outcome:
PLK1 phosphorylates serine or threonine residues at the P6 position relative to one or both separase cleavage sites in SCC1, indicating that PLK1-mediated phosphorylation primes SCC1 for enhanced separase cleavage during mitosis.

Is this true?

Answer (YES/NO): NO